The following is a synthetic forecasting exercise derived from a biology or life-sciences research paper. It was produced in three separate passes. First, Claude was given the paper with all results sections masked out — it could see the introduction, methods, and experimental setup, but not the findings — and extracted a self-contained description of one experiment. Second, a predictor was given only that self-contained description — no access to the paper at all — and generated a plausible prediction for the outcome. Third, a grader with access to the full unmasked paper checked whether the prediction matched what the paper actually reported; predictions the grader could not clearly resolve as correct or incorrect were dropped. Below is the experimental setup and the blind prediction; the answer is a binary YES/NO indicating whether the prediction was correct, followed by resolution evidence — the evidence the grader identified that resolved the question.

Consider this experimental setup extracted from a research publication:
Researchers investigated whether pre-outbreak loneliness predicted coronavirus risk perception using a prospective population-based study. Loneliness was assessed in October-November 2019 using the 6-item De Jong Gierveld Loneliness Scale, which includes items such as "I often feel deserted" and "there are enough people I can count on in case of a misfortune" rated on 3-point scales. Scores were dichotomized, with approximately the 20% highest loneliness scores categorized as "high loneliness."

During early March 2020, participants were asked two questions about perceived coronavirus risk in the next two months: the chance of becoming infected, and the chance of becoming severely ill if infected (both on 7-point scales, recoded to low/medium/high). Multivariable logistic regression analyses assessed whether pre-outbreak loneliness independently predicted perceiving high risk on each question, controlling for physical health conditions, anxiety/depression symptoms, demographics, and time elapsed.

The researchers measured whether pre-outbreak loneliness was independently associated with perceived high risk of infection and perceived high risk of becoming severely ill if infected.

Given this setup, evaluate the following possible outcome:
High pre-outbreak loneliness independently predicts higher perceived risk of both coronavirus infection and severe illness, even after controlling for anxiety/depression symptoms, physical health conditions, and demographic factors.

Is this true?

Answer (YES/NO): NO